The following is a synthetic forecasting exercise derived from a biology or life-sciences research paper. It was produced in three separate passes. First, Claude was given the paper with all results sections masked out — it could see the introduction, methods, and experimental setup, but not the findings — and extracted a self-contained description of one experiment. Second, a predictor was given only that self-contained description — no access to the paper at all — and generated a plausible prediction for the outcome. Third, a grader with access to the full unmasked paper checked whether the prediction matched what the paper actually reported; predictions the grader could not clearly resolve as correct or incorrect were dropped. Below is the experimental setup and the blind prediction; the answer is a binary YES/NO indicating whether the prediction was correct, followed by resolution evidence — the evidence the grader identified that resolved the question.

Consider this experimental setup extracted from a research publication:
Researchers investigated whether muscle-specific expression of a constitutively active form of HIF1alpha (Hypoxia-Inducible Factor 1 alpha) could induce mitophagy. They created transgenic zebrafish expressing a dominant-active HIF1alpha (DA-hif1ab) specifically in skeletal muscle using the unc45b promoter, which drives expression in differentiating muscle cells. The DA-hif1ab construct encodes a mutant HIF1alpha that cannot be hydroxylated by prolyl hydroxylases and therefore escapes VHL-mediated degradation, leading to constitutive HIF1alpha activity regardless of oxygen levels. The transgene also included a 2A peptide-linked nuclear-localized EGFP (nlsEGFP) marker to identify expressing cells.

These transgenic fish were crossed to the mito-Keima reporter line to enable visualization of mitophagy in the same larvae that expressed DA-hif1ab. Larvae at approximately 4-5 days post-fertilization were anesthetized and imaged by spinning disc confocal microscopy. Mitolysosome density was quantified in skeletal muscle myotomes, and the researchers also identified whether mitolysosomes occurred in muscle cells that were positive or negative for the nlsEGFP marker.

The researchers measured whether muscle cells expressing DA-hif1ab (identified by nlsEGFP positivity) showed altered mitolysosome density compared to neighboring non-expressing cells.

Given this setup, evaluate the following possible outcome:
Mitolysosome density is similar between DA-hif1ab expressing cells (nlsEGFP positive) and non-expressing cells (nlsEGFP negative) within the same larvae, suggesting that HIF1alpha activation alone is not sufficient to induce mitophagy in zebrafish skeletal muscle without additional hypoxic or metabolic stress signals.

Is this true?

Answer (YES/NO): NO